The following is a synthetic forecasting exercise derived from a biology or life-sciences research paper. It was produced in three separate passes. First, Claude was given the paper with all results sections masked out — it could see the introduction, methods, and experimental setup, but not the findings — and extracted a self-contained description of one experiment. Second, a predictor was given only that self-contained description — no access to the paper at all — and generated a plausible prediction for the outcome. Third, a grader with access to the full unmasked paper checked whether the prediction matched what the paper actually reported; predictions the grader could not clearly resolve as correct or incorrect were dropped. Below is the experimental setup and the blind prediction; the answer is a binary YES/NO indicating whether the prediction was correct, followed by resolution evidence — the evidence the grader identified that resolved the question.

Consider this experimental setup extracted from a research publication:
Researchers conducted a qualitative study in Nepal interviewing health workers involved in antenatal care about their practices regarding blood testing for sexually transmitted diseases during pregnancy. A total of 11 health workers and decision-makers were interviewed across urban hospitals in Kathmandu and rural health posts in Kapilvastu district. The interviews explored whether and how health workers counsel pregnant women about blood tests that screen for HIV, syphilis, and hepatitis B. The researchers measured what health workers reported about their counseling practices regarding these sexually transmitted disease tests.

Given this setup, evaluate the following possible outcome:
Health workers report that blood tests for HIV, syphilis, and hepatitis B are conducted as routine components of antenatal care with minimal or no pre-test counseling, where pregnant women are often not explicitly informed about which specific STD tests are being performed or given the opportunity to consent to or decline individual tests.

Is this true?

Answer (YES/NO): YES